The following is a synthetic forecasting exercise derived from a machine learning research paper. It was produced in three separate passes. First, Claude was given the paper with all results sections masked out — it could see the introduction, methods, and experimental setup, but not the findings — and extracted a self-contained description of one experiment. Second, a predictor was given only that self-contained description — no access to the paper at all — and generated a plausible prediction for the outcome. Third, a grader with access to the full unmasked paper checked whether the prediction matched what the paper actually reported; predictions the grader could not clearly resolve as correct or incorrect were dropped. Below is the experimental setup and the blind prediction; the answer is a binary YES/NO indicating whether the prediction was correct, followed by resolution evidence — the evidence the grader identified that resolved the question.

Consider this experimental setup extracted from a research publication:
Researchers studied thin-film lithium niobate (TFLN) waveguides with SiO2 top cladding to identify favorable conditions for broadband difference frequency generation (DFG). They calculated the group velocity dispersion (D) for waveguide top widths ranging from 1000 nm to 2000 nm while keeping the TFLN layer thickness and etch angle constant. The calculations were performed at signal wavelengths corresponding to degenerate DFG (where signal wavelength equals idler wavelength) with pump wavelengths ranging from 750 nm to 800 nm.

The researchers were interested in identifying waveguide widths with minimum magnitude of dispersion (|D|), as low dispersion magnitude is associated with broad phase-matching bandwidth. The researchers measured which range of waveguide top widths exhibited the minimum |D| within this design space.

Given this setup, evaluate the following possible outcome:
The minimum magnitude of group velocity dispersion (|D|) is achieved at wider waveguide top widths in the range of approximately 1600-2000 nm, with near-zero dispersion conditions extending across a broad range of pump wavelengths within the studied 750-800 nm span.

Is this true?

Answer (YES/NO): NO